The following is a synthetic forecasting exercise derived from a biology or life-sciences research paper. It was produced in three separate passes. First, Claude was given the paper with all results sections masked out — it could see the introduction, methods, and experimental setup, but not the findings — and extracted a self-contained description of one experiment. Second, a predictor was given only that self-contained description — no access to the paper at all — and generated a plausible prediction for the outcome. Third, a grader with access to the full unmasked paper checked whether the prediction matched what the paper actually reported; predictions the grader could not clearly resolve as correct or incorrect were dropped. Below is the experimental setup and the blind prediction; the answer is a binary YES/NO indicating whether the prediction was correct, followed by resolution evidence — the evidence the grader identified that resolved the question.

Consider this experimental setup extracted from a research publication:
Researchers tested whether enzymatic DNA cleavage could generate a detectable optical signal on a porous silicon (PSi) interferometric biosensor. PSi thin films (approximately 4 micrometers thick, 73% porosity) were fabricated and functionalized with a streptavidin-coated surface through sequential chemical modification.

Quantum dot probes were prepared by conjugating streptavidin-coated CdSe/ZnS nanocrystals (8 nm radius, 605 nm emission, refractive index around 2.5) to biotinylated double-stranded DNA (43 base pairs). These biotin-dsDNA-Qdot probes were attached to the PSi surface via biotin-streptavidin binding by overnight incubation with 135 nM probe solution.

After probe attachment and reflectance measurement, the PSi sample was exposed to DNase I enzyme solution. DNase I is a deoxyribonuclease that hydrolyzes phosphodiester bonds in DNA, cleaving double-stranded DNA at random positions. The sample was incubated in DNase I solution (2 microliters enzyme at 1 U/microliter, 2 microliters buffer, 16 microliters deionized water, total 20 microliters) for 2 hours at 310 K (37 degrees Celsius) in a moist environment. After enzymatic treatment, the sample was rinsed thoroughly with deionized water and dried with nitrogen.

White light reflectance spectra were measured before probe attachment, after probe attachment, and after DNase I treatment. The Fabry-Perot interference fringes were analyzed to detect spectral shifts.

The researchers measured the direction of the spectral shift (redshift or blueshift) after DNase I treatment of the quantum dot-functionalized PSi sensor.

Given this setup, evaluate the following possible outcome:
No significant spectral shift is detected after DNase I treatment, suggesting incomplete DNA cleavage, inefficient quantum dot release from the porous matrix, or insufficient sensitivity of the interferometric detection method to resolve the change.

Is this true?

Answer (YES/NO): NO